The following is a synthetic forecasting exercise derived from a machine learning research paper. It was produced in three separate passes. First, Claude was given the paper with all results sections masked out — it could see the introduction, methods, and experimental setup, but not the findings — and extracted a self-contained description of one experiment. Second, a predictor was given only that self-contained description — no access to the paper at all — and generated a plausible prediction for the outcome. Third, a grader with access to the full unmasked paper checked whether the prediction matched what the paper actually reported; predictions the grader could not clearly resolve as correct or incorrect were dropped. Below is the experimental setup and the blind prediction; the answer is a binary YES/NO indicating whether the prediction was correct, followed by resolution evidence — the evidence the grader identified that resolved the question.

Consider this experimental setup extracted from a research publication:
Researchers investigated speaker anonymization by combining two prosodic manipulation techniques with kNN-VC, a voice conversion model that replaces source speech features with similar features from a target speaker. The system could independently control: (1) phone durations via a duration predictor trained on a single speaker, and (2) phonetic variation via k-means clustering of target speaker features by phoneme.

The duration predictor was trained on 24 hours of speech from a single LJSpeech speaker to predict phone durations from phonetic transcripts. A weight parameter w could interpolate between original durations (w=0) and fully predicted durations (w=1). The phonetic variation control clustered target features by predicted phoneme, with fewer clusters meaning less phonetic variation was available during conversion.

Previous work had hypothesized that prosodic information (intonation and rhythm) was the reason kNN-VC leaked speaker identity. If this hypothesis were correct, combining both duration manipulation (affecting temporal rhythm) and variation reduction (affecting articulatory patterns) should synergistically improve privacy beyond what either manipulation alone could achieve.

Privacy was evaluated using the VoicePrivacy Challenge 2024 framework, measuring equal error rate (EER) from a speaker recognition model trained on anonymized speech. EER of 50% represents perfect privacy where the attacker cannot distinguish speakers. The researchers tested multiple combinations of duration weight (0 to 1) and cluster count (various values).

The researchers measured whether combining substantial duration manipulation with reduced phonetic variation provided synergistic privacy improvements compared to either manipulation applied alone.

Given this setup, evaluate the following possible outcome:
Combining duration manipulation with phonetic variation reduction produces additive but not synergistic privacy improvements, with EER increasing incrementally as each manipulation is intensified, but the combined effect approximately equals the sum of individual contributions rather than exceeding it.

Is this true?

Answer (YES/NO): NO